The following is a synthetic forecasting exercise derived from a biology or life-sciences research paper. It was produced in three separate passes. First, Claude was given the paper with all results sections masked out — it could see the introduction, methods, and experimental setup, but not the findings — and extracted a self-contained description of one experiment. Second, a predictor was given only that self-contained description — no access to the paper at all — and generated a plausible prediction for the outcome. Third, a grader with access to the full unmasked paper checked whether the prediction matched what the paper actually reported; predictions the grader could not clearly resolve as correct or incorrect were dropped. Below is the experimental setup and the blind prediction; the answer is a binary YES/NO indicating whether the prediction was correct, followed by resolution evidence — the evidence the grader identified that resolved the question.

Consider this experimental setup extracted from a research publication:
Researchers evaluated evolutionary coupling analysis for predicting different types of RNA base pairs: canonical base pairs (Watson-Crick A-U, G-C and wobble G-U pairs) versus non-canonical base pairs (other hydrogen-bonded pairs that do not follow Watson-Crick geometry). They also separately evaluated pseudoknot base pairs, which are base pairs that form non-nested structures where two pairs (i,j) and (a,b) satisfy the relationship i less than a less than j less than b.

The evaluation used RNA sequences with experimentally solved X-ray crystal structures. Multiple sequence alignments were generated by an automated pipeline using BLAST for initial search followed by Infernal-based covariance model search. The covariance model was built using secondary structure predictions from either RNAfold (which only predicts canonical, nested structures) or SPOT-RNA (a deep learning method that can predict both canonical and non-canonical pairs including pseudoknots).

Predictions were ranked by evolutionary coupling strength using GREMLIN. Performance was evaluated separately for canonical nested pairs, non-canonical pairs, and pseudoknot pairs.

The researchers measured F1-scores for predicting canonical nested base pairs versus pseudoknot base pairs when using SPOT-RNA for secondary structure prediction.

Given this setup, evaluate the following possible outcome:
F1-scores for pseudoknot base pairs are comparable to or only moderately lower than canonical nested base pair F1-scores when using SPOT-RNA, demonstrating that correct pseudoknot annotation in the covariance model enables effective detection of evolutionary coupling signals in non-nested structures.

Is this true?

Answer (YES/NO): NO